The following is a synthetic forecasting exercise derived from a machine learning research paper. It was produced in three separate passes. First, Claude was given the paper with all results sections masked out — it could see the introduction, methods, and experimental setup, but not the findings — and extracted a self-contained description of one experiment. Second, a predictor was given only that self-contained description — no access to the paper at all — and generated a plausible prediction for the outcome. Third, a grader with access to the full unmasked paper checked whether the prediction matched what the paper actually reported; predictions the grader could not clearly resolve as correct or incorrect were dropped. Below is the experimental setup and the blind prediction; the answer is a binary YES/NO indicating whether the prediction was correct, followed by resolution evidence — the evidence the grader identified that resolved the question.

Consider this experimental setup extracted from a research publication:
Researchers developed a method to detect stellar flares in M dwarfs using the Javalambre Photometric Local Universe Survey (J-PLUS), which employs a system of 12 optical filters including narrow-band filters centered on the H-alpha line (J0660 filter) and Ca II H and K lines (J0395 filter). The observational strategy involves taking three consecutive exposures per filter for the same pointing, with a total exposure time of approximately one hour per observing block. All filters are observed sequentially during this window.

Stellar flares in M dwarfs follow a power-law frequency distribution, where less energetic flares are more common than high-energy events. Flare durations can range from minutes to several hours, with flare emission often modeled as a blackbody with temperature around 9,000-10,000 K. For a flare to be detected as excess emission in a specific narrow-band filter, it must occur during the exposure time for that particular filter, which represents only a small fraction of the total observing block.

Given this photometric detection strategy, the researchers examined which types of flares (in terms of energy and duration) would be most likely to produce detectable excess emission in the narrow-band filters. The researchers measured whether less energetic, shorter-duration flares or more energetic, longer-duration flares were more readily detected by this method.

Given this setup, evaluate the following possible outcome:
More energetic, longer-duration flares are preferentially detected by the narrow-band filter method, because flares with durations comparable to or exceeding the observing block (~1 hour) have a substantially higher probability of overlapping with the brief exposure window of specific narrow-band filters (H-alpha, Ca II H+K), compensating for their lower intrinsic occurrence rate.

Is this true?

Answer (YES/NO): NO